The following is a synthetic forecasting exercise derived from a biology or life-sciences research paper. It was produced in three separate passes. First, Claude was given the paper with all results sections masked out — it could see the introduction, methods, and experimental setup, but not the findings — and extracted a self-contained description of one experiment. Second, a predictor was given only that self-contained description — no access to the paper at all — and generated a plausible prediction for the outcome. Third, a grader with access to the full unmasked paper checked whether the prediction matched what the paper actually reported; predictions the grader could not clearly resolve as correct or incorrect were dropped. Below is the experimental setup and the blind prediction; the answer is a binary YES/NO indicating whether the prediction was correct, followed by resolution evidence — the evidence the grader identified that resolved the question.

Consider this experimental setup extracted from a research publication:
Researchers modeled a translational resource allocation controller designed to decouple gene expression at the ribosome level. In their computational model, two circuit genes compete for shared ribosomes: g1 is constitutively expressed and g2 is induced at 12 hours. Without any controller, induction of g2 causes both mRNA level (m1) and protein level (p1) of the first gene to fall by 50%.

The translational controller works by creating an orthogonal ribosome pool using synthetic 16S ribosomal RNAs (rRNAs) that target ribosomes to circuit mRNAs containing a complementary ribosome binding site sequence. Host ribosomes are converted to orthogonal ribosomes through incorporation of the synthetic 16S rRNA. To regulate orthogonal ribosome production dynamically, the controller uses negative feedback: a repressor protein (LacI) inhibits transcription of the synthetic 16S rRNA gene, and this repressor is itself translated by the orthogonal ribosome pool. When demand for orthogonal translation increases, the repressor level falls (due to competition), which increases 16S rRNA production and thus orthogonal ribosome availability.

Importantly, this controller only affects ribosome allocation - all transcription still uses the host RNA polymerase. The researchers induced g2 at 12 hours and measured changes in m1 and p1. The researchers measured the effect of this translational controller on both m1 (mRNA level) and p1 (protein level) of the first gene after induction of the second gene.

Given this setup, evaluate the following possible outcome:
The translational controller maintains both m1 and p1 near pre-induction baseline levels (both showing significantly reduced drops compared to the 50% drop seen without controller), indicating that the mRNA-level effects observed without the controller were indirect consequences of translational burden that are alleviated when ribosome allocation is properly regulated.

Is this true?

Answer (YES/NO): NO